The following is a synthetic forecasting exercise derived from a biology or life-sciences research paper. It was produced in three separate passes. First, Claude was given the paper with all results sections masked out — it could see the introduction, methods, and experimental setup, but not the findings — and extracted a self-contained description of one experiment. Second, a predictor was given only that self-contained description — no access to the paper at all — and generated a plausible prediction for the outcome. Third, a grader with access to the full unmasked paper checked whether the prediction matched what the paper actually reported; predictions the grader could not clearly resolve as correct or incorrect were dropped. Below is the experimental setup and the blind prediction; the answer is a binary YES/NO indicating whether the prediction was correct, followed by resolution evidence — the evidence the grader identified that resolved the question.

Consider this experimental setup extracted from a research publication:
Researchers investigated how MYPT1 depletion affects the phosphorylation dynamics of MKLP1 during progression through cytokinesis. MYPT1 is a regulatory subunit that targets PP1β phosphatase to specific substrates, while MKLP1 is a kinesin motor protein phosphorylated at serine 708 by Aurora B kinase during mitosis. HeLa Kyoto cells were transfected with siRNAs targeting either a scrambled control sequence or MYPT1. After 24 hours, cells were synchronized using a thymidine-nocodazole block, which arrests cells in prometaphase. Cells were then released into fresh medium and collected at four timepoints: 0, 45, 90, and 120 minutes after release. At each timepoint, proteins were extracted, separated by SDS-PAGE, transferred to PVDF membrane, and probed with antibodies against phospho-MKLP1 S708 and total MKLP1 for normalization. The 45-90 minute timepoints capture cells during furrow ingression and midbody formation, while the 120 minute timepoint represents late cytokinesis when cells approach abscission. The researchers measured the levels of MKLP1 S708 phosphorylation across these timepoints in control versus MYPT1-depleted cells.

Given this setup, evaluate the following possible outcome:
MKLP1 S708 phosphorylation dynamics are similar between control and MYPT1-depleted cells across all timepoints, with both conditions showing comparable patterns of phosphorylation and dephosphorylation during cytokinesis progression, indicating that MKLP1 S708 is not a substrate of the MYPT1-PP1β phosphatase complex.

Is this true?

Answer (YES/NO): NO